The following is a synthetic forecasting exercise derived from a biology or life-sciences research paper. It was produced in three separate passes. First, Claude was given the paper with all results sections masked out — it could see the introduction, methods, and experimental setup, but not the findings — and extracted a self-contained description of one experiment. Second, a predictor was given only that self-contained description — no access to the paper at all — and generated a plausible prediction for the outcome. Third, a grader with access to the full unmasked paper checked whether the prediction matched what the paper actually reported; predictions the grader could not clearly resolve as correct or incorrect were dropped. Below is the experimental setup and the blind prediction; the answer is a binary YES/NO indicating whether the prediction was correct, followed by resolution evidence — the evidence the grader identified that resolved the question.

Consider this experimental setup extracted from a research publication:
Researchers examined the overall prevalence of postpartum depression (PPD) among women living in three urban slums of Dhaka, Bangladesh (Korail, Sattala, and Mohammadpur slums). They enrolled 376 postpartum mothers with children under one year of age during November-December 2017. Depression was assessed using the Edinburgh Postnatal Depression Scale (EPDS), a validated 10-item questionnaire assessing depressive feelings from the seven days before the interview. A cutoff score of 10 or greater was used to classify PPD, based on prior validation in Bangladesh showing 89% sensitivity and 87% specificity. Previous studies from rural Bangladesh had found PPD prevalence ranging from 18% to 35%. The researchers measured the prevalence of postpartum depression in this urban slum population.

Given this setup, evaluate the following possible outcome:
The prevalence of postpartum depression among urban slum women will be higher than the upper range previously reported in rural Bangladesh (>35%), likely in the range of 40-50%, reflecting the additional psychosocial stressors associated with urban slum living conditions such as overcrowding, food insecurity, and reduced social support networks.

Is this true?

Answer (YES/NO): NO